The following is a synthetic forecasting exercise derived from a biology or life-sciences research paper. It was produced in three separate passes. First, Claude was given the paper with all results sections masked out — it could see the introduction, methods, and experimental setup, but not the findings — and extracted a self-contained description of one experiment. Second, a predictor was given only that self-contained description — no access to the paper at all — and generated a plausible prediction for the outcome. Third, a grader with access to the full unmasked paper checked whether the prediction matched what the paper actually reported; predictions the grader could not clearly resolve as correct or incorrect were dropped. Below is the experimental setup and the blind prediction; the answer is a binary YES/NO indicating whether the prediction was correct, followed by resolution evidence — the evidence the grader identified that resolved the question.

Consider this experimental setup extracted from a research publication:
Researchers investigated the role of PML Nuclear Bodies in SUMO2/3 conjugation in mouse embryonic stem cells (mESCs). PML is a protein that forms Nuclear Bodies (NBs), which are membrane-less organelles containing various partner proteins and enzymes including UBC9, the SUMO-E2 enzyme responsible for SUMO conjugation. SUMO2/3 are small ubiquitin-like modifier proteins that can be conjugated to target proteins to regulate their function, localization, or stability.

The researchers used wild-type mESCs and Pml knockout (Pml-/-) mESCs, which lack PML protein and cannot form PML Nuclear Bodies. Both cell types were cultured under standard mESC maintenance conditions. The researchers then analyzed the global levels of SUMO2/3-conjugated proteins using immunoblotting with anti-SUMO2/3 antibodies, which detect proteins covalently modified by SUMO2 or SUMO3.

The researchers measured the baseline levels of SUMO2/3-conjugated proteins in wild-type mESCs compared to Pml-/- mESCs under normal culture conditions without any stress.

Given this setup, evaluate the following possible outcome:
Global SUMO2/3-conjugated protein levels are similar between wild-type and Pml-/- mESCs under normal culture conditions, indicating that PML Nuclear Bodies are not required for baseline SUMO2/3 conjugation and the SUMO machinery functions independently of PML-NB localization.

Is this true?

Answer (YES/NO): NO